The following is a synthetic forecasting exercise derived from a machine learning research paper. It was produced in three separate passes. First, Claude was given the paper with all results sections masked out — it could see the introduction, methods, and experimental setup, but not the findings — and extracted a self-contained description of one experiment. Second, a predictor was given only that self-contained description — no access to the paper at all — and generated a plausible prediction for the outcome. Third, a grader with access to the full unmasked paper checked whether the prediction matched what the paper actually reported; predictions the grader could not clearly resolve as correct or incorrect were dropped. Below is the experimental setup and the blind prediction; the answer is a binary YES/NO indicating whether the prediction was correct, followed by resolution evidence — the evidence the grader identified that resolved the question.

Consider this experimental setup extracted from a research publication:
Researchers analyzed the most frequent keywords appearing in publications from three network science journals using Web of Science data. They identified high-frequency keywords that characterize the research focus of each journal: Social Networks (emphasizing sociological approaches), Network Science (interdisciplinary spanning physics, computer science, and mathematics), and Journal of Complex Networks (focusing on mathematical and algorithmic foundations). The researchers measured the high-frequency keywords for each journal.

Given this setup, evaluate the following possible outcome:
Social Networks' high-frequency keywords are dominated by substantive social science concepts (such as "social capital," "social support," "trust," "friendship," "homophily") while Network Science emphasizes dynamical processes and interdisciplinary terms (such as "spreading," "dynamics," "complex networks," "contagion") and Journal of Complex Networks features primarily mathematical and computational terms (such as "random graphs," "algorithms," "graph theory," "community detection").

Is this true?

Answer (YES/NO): NO